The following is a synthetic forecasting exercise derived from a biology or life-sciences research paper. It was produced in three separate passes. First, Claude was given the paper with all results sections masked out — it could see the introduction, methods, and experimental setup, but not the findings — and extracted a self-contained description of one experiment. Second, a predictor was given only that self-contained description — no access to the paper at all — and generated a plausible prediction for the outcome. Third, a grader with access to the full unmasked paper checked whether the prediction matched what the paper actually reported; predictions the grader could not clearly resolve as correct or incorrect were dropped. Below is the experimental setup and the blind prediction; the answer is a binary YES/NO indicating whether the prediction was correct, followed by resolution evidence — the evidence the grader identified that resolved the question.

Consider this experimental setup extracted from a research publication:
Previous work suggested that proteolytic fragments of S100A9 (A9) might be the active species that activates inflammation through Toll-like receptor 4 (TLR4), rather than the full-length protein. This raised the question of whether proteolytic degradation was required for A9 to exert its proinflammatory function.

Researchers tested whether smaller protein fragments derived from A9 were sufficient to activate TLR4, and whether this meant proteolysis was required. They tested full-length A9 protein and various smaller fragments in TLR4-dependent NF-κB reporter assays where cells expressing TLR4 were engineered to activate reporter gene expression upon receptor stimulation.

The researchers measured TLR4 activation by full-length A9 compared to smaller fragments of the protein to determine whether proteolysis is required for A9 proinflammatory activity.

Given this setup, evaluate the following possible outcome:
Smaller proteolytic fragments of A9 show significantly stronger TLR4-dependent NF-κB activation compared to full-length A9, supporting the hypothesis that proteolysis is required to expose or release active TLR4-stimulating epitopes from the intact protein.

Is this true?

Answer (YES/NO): NO